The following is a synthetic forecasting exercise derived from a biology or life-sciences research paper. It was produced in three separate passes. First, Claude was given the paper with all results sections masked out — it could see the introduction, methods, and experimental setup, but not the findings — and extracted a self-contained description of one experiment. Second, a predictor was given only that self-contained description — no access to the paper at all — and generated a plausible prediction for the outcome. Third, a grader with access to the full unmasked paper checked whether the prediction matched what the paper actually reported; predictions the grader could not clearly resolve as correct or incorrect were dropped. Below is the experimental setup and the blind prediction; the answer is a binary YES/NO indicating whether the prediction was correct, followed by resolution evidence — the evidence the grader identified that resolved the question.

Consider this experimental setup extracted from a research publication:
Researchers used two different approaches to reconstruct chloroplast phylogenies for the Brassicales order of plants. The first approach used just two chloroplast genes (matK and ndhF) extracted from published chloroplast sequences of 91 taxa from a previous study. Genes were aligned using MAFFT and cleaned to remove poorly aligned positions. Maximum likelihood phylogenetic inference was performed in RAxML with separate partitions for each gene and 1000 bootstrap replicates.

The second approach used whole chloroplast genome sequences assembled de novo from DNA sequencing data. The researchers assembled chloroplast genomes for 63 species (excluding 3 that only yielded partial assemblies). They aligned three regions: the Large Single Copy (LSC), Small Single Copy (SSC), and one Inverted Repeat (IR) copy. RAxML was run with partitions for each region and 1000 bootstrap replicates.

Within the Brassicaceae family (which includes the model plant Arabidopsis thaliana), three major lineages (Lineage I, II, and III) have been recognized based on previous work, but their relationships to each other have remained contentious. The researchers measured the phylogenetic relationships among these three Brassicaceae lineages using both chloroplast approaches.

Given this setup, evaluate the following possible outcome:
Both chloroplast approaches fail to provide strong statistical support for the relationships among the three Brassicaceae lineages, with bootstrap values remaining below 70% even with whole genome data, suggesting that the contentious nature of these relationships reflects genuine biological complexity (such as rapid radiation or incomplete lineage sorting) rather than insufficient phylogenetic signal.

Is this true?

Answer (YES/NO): NO